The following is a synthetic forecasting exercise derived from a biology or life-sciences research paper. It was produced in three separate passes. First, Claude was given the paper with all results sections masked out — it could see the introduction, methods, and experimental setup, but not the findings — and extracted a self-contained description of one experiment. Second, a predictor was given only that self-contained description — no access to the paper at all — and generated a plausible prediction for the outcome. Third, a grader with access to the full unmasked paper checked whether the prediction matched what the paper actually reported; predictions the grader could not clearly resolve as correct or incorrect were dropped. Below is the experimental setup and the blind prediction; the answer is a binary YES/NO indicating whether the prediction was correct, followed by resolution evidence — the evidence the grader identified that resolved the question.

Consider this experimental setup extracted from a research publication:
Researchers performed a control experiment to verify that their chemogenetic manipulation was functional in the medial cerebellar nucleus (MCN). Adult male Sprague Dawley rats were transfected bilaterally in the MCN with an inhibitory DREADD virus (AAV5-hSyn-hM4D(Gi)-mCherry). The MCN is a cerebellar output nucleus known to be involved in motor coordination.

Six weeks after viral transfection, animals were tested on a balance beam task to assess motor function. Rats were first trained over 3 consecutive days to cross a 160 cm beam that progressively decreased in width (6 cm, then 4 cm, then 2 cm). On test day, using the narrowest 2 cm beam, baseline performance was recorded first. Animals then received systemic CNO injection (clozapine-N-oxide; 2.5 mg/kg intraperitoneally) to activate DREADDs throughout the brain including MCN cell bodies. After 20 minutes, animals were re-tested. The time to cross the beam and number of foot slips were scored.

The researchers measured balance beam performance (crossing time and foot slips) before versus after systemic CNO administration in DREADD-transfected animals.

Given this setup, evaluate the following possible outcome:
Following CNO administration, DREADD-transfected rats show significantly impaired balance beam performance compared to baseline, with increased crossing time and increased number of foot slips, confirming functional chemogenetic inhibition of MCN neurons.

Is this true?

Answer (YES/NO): NO